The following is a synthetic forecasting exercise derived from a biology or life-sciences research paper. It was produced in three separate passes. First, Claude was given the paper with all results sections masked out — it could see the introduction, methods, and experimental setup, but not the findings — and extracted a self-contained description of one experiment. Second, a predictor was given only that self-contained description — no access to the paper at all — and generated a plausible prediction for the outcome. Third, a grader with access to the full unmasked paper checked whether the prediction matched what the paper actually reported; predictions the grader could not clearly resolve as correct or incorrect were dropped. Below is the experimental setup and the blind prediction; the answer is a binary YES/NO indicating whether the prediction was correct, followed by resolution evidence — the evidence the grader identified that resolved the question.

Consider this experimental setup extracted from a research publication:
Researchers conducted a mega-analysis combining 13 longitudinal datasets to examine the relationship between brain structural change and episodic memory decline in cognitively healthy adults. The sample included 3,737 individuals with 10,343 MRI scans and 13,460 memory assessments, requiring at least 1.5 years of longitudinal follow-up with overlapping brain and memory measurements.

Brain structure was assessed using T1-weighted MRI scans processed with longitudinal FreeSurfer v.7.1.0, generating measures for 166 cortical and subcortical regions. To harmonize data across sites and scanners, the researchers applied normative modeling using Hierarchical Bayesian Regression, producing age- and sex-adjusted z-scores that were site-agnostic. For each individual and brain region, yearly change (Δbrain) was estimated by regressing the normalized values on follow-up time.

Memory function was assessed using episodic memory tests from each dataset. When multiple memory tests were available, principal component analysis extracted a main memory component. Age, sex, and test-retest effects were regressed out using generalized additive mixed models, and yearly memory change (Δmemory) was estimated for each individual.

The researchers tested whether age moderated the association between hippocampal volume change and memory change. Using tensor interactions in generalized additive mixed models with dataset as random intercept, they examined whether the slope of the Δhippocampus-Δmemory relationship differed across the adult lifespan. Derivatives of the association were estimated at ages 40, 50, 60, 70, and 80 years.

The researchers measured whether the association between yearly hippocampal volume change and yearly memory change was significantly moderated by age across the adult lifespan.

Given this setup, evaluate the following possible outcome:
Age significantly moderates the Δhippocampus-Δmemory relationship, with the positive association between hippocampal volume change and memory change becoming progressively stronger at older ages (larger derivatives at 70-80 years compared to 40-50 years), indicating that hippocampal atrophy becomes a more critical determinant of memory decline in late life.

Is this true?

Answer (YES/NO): YES